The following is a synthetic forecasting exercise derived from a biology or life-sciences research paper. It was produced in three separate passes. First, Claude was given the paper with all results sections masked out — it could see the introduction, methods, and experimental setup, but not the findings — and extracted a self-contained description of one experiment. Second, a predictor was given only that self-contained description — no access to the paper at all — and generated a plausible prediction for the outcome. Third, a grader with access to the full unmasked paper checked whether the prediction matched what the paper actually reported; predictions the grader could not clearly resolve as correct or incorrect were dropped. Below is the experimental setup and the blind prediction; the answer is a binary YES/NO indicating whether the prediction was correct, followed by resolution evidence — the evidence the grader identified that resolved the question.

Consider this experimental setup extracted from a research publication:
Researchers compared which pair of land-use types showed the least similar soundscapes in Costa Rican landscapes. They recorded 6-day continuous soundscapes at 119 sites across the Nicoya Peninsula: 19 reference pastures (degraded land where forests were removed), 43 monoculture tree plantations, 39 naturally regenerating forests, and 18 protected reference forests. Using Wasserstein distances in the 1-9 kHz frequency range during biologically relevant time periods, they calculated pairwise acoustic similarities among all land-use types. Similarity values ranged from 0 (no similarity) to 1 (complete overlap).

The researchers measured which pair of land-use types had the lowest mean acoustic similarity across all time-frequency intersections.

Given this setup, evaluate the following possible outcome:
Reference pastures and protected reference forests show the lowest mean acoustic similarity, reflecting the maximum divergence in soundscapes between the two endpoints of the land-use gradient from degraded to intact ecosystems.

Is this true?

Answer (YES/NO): YES